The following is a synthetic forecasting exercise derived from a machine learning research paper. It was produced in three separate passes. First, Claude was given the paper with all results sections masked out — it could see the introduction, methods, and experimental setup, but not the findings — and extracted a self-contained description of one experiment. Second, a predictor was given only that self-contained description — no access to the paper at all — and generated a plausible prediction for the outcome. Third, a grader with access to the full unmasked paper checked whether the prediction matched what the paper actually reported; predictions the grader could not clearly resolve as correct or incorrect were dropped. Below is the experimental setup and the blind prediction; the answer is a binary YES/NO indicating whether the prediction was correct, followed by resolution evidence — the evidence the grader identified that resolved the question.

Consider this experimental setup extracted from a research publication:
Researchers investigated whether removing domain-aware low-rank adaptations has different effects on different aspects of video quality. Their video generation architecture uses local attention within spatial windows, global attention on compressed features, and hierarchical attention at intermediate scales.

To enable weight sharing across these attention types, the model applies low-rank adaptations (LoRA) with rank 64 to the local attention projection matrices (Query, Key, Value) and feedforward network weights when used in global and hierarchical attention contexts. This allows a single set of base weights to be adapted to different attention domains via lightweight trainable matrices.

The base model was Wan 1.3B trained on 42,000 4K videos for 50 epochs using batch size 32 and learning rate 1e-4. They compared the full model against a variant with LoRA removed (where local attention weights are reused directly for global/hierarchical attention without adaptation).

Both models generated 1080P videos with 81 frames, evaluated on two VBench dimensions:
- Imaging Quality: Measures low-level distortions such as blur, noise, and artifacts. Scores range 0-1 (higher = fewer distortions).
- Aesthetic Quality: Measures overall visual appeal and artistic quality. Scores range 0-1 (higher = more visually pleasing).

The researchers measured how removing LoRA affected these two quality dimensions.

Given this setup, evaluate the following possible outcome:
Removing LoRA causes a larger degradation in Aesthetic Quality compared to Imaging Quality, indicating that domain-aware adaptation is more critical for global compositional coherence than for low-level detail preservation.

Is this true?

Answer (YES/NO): YES